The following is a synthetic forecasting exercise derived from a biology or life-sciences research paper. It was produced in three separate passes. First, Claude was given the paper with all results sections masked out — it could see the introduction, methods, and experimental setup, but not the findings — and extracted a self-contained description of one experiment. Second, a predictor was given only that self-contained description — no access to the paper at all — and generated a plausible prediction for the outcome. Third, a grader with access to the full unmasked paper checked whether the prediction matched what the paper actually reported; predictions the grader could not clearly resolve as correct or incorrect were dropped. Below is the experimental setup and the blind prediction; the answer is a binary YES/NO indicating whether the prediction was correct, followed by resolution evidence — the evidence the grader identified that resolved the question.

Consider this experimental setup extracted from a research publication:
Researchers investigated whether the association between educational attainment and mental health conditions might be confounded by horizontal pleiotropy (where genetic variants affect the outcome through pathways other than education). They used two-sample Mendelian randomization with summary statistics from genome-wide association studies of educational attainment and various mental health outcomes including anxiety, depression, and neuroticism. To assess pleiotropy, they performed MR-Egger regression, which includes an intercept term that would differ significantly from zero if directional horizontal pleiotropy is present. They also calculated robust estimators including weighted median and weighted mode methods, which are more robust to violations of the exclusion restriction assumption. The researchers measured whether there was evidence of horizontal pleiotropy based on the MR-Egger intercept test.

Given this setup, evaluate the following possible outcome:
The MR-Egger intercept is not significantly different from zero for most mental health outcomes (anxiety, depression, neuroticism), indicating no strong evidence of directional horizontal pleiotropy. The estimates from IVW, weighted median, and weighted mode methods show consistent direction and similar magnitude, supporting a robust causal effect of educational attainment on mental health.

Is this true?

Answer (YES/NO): YES